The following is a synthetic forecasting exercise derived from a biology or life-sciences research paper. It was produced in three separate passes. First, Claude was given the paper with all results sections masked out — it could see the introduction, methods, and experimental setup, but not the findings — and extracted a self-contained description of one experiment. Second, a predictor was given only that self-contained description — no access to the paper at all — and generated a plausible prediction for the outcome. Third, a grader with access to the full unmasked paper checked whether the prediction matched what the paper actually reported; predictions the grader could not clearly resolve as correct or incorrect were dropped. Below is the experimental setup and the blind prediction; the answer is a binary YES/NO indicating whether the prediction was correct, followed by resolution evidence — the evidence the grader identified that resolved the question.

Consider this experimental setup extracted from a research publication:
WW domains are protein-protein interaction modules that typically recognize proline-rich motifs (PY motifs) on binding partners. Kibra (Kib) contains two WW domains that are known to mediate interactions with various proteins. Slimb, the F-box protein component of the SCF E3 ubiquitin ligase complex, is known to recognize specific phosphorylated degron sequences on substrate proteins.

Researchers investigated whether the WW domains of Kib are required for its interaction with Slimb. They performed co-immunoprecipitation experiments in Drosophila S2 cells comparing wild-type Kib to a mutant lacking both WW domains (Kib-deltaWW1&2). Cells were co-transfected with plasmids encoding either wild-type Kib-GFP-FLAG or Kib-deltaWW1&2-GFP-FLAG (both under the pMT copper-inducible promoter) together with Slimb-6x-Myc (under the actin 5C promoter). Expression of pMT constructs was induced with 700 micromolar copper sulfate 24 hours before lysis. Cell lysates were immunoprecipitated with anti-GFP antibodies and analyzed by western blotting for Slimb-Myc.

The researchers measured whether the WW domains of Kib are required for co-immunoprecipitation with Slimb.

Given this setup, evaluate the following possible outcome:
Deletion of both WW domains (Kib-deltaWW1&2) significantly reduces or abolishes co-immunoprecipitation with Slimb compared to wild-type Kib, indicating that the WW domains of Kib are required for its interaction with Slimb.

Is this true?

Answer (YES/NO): NO